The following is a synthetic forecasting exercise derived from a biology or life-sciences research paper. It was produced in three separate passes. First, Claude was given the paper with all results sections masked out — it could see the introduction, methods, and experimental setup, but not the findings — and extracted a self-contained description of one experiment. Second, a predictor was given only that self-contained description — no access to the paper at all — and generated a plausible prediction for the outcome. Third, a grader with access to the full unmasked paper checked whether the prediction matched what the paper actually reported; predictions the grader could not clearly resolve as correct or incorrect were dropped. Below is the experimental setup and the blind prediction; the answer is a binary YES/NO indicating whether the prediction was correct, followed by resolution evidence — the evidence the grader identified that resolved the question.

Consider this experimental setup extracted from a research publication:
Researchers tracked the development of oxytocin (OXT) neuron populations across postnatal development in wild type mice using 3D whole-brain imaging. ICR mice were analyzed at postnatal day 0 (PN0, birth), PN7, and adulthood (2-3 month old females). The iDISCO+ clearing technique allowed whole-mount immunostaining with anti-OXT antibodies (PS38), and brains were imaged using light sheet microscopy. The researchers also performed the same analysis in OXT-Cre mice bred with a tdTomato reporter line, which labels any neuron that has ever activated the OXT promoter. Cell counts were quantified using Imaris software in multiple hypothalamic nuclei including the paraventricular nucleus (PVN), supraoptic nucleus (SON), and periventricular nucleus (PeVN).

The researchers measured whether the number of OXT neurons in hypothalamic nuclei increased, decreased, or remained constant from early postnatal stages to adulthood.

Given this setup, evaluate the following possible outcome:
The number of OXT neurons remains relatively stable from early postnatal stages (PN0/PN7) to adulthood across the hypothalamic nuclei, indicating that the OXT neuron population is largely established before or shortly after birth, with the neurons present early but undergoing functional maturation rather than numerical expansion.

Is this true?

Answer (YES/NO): NO